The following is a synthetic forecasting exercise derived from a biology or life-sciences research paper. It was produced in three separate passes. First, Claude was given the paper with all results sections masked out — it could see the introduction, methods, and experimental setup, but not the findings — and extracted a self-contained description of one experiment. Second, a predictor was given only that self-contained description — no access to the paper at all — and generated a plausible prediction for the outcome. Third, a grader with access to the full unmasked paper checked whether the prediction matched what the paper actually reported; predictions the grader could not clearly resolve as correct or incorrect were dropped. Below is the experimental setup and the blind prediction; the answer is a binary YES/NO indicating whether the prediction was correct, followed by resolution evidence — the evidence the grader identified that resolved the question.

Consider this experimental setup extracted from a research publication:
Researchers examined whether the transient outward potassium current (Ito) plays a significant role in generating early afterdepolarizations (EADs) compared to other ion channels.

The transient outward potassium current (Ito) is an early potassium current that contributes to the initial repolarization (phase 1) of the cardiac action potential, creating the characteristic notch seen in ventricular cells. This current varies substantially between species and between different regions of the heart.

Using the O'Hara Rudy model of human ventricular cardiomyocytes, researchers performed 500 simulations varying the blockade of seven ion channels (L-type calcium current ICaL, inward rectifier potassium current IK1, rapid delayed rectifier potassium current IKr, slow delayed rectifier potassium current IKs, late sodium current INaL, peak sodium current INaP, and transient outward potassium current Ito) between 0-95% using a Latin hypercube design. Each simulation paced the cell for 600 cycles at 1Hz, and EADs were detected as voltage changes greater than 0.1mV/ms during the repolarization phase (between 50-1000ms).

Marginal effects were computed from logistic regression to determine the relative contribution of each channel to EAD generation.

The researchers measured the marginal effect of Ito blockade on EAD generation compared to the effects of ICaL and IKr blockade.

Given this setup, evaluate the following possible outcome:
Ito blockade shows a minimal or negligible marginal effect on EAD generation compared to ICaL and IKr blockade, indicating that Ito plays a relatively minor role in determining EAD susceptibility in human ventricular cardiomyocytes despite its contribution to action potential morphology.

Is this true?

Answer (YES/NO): YES